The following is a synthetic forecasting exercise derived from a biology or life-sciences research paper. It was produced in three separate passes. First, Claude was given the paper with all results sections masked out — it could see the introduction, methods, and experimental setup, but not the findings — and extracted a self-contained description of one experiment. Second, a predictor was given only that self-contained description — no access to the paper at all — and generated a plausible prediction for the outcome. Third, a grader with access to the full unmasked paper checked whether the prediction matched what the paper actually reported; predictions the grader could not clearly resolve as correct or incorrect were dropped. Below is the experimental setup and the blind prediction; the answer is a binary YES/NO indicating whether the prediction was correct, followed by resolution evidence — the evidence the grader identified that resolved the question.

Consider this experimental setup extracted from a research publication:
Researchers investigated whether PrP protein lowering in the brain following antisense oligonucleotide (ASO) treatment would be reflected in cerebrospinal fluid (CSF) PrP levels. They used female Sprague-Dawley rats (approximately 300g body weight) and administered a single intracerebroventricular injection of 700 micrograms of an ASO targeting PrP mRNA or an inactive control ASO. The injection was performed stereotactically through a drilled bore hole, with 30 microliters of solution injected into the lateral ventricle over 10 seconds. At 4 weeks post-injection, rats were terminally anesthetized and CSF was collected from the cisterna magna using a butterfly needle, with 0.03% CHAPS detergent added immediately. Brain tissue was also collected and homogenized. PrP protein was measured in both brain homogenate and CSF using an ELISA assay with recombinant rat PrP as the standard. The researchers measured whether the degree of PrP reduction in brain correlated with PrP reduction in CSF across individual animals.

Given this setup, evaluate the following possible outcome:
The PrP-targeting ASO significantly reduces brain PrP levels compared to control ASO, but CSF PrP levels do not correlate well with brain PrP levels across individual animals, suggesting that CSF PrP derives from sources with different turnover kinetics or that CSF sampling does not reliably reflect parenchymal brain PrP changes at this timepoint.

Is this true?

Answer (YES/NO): NO